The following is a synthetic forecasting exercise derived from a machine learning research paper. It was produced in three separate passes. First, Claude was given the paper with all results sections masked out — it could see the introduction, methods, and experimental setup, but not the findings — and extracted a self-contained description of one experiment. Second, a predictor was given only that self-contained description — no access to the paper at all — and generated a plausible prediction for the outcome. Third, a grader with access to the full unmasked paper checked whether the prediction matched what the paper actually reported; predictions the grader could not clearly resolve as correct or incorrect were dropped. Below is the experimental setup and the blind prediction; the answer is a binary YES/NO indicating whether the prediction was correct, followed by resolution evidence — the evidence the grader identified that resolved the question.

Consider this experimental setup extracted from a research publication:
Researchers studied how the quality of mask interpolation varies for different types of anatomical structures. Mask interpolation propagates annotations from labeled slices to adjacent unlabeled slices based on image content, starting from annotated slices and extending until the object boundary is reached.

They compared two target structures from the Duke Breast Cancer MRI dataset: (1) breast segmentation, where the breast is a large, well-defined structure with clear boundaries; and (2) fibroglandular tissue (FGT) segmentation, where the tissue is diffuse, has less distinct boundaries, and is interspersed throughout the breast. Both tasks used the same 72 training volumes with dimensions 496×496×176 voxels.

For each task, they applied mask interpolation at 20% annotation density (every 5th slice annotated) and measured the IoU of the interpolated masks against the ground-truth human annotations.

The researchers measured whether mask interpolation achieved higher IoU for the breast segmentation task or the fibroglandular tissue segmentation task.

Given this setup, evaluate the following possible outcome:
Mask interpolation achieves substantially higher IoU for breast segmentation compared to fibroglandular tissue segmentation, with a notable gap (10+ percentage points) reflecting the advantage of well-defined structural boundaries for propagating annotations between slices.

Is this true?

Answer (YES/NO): YES